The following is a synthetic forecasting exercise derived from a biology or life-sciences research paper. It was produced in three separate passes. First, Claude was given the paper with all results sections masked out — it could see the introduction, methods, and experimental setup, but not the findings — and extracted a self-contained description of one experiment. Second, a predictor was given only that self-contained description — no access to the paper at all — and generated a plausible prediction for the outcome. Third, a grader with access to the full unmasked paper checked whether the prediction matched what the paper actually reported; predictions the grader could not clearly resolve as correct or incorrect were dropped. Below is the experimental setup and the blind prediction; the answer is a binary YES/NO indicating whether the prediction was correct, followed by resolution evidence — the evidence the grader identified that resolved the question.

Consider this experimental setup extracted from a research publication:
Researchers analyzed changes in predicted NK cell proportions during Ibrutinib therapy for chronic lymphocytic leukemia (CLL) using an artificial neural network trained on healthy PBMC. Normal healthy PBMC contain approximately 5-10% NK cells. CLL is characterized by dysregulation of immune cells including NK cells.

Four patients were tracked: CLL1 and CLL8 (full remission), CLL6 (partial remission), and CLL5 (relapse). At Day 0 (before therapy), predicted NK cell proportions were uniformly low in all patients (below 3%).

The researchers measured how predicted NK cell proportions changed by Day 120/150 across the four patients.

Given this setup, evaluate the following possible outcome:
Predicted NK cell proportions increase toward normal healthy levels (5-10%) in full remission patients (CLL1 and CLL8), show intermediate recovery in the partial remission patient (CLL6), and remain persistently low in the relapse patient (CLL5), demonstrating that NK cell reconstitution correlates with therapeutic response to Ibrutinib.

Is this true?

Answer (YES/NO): NO